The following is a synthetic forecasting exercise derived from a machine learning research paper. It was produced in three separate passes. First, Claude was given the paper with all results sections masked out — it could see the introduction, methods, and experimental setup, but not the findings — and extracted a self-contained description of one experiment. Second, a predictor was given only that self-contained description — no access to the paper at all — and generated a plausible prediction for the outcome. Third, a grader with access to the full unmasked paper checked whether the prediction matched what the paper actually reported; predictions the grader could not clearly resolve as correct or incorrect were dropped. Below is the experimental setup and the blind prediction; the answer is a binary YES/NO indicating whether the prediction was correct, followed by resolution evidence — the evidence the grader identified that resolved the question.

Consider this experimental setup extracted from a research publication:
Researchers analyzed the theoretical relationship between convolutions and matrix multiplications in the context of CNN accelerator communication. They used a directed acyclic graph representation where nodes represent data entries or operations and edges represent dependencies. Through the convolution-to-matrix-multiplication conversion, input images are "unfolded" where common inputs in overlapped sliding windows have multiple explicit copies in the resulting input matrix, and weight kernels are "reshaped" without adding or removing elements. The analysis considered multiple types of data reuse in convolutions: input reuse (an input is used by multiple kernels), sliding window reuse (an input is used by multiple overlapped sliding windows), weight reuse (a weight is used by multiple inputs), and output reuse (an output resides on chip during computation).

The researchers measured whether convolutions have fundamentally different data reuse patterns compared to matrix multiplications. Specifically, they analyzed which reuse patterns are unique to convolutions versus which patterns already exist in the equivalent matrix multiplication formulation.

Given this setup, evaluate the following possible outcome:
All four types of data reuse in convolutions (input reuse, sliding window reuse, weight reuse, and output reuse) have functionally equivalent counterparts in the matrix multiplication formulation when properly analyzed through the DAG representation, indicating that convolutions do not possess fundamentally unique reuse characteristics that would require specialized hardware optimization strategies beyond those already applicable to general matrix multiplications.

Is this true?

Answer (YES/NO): NO